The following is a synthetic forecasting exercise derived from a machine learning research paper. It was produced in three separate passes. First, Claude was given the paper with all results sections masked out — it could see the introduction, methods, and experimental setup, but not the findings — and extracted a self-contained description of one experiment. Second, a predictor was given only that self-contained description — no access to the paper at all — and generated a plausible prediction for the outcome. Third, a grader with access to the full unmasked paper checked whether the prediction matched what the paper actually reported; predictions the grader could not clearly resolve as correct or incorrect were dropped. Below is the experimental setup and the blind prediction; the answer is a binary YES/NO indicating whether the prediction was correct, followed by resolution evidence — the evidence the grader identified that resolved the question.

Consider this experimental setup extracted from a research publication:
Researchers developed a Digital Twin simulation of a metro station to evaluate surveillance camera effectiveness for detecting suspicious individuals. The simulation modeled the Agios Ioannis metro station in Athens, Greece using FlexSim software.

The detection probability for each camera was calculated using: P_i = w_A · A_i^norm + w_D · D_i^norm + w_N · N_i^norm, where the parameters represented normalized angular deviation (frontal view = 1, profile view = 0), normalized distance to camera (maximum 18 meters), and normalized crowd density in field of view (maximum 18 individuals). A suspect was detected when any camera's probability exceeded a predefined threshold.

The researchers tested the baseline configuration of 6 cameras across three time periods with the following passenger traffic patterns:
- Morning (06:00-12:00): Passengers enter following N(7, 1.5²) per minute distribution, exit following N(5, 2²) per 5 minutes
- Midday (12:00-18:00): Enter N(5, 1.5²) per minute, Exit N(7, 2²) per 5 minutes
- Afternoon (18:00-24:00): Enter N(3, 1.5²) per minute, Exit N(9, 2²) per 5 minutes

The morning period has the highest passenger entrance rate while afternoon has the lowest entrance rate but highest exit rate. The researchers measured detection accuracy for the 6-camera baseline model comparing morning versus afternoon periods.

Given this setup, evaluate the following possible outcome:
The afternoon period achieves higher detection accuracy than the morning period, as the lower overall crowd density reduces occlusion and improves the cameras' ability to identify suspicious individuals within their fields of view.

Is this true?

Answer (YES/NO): YES